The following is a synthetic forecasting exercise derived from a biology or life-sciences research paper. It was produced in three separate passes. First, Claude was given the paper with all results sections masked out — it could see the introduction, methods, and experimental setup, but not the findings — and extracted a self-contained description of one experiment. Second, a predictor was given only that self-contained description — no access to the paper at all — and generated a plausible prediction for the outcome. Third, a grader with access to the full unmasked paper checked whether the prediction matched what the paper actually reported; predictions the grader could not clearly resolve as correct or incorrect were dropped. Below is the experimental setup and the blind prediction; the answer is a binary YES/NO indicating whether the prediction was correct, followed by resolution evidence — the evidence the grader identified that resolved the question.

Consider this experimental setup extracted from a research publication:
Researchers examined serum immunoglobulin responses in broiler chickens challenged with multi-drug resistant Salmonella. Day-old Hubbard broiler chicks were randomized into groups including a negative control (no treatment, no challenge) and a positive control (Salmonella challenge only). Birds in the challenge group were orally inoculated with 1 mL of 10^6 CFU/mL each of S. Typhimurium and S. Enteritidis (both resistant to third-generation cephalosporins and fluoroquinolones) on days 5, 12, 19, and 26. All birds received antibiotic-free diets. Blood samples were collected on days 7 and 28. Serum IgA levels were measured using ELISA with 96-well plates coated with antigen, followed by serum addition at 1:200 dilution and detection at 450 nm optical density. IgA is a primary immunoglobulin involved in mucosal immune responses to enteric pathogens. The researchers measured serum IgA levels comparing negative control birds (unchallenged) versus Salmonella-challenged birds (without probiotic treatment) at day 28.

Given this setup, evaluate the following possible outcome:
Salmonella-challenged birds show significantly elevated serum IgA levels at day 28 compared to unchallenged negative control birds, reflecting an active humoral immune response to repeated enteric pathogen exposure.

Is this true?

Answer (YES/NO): YES